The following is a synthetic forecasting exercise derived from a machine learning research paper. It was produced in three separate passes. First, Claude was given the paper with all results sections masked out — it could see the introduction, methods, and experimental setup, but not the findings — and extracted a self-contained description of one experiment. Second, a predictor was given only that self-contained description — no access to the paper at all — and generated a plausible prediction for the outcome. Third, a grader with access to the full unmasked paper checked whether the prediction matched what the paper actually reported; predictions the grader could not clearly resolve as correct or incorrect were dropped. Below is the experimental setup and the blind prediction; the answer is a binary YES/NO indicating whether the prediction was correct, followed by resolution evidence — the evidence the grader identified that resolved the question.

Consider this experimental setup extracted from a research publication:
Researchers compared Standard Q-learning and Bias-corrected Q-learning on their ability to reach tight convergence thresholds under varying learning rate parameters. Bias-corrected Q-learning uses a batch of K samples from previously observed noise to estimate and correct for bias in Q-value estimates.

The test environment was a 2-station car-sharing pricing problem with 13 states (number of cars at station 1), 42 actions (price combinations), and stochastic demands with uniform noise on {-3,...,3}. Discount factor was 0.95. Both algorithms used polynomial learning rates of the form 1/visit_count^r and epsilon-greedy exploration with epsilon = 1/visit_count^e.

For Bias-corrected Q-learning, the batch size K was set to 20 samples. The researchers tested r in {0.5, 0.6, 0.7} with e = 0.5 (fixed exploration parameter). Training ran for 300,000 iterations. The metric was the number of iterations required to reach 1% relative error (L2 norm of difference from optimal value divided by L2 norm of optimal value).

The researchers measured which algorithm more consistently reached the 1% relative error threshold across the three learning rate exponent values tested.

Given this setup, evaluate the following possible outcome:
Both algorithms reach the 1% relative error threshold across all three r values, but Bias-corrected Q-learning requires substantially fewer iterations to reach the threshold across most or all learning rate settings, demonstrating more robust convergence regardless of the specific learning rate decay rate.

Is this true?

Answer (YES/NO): NO